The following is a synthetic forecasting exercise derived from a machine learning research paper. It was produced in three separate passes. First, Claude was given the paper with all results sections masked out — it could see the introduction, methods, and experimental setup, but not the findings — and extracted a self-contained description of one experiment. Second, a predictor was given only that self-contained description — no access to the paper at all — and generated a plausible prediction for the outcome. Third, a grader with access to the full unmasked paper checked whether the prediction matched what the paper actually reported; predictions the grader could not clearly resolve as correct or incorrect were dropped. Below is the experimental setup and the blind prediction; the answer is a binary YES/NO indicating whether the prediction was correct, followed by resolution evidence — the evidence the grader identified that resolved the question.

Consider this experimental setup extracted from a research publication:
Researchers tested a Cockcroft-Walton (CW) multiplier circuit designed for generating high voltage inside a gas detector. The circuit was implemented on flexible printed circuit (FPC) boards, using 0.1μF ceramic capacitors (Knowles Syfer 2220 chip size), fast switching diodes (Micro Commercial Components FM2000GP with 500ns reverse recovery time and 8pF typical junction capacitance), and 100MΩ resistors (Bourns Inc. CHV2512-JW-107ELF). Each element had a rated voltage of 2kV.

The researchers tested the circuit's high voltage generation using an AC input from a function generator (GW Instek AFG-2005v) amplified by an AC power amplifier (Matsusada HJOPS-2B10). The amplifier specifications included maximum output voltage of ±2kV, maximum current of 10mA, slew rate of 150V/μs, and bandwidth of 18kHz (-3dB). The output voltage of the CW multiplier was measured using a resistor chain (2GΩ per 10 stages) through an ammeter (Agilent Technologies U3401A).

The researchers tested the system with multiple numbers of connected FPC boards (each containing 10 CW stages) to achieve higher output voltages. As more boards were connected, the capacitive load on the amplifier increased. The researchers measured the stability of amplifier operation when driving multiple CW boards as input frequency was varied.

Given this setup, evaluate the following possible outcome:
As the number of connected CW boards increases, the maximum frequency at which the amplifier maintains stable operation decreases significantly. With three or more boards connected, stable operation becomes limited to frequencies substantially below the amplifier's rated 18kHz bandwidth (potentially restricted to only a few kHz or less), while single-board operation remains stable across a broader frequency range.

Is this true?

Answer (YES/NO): YES